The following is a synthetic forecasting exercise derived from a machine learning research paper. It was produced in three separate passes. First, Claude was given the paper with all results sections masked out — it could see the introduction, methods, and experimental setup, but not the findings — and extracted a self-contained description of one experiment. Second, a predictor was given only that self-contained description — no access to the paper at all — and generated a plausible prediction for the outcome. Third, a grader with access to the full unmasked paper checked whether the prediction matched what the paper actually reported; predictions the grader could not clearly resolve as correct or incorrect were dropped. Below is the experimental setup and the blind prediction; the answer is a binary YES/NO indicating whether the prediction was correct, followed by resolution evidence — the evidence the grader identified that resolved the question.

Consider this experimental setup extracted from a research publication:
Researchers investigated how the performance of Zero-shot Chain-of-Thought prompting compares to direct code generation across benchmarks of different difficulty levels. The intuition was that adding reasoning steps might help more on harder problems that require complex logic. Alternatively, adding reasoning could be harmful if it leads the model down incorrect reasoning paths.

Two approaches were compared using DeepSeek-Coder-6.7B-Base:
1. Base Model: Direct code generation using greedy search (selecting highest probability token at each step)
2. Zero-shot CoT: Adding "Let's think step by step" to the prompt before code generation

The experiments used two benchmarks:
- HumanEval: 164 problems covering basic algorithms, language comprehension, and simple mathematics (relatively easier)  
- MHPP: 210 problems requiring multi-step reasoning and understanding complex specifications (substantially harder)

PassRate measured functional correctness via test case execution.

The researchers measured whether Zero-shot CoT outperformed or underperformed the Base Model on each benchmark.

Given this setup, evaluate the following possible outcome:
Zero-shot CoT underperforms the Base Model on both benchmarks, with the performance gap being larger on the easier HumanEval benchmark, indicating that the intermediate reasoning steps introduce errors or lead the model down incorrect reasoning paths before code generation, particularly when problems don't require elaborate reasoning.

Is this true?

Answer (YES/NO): NO